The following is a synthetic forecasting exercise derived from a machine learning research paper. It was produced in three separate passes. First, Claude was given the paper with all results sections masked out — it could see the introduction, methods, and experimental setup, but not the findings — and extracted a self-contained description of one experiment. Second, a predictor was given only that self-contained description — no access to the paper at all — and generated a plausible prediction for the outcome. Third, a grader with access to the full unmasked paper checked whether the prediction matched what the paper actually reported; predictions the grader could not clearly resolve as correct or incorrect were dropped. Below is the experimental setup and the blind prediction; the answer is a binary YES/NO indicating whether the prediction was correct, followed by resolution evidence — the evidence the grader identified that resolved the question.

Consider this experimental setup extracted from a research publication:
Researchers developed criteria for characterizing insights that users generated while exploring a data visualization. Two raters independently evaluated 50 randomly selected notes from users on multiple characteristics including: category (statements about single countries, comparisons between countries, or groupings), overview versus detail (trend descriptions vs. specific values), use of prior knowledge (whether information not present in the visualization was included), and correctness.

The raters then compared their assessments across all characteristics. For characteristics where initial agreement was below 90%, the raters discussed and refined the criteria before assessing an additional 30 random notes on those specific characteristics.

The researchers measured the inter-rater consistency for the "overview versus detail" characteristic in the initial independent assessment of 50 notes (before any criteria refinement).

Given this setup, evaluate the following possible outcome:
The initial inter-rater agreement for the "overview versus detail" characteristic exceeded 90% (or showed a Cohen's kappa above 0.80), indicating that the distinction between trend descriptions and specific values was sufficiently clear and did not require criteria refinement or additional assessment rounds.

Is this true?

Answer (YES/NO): NO